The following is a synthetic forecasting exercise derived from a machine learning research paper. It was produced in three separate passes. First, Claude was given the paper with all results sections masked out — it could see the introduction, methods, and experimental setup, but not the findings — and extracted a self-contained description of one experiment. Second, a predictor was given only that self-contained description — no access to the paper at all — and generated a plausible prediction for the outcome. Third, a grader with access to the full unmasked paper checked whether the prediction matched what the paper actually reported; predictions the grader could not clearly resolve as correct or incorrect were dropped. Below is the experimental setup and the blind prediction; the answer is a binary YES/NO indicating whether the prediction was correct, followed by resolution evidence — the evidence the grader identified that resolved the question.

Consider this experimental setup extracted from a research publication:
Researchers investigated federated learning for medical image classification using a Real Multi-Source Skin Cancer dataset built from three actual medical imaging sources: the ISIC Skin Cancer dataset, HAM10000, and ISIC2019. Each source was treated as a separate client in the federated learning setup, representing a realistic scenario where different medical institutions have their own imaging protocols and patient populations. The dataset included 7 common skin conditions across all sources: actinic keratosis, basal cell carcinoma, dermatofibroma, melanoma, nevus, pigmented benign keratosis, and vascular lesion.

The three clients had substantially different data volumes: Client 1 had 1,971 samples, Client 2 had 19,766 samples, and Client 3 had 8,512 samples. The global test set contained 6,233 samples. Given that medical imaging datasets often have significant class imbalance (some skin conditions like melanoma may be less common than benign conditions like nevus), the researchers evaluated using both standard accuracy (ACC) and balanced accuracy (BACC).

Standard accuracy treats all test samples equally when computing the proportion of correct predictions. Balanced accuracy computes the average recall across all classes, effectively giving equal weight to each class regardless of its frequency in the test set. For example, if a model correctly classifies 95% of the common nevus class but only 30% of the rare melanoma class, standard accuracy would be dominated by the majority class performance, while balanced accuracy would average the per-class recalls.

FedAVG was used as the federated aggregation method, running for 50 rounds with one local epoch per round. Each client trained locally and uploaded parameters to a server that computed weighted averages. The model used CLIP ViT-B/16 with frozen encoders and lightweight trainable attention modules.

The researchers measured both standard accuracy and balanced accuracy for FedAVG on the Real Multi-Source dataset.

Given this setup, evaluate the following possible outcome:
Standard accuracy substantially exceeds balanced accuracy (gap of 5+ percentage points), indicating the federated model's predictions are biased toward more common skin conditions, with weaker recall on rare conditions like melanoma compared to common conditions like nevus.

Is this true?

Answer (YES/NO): YES